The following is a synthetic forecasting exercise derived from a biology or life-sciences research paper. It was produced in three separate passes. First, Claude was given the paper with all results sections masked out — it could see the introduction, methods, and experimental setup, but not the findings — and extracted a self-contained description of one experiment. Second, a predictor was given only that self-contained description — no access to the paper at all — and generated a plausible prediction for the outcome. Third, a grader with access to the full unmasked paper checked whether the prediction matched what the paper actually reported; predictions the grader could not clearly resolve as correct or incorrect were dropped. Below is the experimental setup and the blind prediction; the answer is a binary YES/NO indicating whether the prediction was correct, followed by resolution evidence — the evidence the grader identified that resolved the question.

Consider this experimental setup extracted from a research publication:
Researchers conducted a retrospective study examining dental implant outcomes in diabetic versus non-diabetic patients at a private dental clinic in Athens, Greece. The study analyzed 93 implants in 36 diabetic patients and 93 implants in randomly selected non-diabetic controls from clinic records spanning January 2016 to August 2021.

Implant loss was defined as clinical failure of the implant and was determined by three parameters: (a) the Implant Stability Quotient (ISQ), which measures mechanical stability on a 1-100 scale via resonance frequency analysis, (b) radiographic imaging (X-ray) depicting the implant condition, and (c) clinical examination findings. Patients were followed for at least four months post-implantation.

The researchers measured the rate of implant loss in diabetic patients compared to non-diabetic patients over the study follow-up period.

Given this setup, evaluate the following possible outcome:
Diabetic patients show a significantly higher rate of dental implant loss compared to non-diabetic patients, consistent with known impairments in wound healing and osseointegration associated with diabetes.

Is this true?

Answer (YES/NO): NO